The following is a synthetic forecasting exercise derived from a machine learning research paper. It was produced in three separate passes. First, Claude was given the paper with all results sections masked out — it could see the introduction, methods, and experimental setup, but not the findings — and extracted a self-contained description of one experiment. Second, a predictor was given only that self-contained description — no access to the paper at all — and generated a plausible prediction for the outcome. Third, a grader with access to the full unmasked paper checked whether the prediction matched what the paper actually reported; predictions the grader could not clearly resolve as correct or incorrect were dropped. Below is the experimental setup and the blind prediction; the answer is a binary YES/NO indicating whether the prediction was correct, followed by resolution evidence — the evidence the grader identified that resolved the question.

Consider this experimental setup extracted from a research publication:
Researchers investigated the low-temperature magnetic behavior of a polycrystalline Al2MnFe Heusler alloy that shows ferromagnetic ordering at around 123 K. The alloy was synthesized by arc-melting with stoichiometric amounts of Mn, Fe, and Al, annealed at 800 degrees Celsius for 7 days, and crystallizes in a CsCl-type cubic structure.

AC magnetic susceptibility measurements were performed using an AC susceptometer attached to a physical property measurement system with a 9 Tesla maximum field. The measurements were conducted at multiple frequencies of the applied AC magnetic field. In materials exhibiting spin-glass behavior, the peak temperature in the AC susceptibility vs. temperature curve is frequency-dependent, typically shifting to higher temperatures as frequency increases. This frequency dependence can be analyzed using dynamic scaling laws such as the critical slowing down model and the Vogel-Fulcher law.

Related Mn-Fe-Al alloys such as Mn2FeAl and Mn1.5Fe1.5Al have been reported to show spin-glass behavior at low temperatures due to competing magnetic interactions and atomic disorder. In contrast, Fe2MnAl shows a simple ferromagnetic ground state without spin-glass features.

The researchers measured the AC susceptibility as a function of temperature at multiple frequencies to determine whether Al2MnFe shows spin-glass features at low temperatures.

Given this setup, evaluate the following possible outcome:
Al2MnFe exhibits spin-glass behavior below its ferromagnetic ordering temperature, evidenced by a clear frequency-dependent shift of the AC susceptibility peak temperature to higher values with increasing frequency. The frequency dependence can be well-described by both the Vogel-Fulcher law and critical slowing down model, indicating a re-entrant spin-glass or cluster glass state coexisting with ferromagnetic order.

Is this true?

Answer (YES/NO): YES